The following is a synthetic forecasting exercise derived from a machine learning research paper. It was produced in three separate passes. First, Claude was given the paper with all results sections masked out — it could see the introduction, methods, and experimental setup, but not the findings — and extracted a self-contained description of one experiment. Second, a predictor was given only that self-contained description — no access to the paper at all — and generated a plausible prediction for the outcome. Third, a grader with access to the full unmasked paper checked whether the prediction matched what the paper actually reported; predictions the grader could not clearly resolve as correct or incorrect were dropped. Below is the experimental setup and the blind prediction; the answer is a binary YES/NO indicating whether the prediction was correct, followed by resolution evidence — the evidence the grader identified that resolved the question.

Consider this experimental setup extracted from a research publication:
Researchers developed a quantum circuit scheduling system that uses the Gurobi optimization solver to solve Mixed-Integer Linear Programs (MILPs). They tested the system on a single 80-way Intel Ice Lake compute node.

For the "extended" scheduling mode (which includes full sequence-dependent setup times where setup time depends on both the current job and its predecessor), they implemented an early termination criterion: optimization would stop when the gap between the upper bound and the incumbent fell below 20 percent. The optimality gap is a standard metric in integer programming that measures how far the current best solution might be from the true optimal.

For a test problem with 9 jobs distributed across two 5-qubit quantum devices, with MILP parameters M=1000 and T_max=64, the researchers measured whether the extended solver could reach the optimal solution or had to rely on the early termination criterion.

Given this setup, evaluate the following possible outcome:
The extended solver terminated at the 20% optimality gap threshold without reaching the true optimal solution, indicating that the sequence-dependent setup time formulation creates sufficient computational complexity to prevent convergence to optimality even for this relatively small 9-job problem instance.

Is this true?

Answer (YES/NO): YES